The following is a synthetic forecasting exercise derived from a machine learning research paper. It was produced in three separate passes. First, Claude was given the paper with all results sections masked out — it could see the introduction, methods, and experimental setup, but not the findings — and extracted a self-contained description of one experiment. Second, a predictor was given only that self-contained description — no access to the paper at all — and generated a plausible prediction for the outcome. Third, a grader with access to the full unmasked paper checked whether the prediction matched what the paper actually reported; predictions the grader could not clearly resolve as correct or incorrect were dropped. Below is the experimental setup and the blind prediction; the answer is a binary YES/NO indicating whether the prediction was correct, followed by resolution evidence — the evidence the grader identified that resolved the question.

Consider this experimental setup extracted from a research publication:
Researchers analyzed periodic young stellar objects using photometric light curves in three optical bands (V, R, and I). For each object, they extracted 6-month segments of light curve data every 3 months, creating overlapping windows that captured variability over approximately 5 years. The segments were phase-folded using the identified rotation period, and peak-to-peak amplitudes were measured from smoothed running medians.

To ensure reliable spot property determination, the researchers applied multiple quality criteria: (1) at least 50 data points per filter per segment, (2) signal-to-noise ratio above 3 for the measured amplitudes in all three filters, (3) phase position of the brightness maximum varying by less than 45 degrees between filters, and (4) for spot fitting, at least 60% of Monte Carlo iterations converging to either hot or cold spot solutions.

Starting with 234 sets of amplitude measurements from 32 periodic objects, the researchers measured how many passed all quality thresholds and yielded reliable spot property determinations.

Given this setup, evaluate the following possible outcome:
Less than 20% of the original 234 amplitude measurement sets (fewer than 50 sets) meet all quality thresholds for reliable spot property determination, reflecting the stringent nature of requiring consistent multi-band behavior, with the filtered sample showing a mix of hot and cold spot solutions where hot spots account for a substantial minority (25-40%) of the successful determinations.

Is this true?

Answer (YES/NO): NO